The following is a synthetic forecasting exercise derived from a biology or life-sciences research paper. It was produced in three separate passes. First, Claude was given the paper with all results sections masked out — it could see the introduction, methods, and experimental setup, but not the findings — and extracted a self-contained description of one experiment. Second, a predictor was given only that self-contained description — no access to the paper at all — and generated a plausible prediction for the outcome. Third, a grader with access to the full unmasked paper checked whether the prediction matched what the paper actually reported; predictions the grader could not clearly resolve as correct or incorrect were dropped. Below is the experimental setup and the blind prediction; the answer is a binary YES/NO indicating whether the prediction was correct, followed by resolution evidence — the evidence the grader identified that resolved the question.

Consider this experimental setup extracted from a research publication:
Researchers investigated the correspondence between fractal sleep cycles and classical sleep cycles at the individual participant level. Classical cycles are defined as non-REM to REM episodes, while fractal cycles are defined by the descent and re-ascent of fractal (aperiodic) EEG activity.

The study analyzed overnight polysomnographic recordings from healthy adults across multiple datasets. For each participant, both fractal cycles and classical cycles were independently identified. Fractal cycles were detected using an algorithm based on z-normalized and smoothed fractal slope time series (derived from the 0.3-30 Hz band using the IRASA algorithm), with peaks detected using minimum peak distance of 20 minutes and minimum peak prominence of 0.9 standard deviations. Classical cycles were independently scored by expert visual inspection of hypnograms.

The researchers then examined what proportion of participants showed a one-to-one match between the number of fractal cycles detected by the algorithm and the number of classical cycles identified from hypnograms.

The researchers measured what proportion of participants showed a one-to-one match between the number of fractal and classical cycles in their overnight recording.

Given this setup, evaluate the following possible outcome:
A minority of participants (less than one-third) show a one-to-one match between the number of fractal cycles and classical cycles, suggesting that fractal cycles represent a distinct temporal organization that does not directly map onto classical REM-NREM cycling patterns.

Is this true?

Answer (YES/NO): NO